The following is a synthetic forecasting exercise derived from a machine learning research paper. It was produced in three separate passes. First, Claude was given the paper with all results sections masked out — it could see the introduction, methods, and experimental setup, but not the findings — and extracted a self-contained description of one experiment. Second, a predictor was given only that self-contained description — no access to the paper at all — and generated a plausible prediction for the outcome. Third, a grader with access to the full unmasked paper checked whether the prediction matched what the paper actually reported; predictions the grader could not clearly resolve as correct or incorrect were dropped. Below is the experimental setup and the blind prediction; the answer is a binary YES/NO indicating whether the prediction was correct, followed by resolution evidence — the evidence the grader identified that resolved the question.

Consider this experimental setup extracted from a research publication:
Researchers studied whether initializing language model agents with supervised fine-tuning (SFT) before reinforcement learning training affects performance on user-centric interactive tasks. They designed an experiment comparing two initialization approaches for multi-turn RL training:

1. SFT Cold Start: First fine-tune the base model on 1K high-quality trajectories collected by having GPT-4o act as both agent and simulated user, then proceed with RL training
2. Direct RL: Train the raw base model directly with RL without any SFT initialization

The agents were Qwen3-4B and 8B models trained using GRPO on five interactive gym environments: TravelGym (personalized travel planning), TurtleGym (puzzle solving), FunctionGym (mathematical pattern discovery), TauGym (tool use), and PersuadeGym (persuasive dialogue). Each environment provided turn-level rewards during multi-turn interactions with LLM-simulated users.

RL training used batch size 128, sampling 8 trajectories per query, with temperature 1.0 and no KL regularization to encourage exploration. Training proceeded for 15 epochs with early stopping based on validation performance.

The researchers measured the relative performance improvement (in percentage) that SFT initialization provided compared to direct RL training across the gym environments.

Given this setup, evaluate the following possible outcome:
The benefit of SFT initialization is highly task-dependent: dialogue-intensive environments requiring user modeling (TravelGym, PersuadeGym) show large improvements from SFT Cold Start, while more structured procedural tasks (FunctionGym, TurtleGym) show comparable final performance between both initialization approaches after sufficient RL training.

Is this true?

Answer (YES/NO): NO